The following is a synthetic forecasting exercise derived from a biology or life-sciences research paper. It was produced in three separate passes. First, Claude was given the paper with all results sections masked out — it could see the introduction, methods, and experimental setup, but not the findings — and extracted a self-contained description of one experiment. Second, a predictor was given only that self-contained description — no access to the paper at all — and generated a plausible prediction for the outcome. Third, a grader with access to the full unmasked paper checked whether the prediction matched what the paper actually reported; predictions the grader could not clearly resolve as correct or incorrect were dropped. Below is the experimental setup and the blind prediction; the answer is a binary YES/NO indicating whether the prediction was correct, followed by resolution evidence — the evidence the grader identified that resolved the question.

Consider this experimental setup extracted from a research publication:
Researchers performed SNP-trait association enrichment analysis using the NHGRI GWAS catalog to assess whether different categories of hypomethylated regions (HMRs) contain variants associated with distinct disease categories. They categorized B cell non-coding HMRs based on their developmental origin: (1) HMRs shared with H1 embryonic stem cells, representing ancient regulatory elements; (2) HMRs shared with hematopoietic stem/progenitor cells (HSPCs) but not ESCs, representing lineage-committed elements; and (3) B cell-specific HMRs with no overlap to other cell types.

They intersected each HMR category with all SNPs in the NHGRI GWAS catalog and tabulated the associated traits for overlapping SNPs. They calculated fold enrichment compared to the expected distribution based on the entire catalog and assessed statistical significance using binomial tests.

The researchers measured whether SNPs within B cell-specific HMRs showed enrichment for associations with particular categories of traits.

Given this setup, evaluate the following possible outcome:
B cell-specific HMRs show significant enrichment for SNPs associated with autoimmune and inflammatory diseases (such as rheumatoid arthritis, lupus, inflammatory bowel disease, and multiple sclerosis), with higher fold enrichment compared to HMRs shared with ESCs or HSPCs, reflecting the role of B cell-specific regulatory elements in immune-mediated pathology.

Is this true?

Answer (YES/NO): NO